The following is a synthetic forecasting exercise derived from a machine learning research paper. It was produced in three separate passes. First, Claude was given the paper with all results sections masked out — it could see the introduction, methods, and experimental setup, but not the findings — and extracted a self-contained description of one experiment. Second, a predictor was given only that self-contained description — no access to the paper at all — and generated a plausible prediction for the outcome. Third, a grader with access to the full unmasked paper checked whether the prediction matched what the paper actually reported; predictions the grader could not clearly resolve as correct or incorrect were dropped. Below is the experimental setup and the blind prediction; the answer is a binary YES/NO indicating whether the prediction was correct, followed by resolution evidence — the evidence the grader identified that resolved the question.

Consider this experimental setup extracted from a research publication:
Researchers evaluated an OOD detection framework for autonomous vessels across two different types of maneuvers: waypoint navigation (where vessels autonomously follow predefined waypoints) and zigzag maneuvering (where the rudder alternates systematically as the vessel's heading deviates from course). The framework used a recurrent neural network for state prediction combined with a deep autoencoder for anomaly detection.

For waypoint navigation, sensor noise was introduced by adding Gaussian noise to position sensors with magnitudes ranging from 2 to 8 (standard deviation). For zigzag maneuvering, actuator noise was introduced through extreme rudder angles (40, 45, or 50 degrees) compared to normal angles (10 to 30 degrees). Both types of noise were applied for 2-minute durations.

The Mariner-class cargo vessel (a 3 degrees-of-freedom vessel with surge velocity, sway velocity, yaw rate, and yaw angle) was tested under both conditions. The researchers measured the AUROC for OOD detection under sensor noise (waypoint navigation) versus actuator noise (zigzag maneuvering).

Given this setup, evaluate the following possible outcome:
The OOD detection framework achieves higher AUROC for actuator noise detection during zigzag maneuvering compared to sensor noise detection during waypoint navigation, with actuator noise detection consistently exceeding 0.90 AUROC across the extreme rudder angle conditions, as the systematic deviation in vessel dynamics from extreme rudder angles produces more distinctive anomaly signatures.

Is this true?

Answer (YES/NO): YES